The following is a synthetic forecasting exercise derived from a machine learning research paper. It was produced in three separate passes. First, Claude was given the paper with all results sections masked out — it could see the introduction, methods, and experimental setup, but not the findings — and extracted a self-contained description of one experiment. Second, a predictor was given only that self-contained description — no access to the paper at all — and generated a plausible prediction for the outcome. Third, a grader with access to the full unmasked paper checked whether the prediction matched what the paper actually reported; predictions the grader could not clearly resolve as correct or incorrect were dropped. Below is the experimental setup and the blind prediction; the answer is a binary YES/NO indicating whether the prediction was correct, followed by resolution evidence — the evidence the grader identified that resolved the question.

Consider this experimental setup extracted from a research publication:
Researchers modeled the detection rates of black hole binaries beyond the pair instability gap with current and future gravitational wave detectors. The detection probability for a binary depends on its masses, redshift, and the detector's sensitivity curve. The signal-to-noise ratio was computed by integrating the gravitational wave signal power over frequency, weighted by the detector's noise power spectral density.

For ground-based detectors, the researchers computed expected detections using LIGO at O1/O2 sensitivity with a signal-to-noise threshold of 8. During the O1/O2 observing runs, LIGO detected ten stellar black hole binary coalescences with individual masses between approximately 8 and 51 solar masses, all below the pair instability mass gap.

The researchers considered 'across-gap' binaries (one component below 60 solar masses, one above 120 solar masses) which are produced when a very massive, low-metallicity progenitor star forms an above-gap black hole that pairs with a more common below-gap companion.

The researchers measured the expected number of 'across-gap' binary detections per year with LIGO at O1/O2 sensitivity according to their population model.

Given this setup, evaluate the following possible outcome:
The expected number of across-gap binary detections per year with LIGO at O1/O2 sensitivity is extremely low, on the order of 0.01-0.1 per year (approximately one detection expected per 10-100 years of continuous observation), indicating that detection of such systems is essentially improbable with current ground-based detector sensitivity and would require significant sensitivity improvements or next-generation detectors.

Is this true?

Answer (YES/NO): NO